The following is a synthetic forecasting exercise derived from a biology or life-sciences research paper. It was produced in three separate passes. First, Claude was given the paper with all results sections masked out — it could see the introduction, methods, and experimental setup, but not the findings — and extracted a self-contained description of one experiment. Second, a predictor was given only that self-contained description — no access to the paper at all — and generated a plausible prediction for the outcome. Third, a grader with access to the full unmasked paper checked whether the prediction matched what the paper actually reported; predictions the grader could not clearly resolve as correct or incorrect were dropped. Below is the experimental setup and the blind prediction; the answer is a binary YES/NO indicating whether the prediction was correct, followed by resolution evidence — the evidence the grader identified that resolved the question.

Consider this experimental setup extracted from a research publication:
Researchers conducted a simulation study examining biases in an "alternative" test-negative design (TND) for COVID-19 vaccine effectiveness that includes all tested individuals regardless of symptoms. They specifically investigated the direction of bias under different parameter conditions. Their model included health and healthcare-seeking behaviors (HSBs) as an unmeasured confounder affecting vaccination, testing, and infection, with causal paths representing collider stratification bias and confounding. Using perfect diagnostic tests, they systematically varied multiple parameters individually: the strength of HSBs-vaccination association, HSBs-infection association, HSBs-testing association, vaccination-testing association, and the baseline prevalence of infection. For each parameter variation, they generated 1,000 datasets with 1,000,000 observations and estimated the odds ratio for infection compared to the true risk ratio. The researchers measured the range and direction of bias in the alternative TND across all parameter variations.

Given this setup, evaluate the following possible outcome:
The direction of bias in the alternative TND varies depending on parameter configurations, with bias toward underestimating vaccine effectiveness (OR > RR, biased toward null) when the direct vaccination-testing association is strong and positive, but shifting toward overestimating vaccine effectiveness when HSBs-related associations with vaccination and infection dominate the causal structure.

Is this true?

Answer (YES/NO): NO